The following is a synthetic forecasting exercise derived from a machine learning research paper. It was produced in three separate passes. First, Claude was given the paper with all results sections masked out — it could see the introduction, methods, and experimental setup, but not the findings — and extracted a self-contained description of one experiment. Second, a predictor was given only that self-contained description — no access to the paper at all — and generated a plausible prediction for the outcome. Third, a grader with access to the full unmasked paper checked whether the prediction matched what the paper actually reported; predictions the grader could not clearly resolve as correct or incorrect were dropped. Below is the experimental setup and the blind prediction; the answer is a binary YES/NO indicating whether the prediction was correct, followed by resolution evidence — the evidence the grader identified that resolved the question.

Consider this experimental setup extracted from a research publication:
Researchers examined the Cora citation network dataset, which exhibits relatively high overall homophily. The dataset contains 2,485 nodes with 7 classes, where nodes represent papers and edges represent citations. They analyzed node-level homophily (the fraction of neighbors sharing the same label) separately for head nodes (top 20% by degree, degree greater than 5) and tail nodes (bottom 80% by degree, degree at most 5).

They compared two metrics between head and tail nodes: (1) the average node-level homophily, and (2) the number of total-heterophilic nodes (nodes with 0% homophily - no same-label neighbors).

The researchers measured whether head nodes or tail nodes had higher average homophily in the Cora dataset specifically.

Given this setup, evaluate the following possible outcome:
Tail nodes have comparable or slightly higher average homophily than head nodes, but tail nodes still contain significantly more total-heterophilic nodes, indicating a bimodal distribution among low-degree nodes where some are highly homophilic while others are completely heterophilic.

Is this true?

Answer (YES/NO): YES